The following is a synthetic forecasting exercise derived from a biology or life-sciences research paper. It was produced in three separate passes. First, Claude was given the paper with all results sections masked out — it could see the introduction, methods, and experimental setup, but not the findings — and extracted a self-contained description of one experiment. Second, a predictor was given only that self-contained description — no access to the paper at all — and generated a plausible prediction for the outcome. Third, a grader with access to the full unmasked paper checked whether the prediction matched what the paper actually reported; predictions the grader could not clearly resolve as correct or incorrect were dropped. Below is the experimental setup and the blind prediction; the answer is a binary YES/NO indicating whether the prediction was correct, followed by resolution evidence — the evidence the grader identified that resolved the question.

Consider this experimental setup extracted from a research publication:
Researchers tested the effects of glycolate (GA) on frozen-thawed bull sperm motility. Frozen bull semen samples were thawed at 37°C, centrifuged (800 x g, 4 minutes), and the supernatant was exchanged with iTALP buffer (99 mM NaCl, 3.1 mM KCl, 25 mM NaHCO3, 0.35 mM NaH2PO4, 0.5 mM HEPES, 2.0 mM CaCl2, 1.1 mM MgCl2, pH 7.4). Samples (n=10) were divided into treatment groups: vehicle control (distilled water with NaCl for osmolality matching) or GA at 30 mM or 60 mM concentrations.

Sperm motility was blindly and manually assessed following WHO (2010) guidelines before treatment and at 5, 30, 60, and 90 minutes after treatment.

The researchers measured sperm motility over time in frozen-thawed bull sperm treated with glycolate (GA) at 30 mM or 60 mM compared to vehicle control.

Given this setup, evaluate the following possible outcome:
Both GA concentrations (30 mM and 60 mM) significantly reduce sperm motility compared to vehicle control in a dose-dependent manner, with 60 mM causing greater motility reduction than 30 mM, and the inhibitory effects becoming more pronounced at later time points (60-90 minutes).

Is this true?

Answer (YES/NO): NO